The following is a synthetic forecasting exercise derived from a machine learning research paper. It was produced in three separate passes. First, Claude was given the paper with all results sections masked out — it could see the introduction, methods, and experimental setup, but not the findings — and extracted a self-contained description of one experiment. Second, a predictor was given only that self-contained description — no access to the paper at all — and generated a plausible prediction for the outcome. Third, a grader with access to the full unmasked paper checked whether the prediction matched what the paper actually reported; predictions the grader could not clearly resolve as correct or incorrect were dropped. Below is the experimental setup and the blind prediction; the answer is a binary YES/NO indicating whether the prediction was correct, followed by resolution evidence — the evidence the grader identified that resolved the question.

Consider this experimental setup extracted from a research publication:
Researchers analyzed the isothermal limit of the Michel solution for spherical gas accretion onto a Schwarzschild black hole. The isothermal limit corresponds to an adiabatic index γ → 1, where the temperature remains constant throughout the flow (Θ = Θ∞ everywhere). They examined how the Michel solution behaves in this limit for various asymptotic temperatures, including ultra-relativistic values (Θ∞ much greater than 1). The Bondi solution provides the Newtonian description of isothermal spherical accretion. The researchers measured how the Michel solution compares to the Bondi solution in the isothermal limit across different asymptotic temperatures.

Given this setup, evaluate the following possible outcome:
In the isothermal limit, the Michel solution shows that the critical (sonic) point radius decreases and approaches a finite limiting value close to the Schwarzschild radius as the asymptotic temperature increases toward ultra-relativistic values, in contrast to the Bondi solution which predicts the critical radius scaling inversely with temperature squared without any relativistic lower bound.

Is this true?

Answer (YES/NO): NO